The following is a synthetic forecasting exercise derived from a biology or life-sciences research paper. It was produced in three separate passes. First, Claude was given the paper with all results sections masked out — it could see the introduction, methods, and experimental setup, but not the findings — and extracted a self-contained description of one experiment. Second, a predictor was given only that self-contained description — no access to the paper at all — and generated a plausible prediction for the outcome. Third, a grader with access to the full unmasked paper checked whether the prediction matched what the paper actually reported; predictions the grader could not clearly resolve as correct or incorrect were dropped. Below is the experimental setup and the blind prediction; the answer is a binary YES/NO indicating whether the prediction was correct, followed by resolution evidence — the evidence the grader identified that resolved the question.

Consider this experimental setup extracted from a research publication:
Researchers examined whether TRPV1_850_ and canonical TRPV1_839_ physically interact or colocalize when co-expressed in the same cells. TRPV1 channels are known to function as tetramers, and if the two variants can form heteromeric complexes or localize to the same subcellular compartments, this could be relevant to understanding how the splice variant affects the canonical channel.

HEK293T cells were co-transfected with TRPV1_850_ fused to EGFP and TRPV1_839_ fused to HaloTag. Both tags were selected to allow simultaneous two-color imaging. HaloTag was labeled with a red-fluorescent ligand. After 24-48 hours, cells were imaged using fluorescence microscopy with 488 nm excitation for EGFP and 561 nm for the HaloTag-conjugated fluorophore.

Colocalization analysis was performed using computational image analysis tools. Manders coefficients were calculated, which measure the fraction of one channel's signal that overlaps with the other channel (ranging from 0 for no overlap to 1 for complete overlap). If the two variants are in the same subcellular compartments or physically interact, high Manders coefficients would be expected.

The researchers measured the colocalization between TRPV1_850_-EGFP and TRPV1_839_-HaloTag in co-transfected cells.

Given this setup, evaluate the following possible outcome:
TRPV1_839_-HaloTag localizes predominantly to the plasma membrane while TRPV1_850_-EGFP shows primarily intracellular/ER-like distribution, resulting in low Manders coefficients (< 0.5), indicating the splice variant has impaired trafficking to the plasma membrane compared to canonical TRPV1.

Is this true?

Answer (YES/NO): NO